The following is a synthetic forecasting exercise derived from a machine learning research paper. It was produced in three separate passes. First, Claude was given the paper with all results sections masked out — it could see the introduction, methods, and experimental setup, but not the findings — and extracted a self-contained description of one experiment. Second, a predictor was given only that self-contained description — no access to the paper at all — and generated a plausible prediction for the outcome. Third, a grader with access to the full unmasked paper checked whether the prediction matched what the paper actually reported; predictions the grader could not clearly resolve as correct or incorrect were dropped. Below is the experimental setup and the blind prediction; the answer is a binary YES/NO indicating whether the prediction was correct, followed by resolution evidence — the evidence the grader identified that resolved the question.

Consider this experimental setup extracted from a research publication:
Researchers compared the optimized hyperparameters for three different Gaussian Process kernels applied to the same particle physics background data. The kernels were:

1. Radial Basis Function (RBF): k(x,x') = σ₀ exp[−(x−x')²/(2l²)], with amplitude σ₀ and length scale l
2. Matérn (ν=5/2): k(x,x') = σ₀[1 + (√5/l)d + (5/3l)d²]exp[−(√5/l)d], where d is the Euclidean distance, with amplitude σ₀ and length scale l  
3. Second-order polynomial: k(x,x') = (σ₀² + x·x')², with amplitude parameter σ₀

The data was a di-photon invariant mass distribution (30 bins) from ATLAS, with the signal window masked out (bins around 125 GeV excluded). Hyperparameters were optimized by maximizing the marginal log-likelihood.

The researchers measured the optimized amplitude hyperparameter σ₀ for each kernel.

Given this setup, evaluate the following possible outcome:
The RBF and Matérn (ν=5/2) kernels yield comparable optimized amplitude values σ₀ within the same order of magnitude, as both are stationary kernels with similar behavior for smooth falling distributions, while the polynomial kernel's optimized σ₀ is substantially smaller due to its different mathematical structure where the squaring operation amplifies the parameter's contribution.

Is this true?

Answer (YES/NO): NO